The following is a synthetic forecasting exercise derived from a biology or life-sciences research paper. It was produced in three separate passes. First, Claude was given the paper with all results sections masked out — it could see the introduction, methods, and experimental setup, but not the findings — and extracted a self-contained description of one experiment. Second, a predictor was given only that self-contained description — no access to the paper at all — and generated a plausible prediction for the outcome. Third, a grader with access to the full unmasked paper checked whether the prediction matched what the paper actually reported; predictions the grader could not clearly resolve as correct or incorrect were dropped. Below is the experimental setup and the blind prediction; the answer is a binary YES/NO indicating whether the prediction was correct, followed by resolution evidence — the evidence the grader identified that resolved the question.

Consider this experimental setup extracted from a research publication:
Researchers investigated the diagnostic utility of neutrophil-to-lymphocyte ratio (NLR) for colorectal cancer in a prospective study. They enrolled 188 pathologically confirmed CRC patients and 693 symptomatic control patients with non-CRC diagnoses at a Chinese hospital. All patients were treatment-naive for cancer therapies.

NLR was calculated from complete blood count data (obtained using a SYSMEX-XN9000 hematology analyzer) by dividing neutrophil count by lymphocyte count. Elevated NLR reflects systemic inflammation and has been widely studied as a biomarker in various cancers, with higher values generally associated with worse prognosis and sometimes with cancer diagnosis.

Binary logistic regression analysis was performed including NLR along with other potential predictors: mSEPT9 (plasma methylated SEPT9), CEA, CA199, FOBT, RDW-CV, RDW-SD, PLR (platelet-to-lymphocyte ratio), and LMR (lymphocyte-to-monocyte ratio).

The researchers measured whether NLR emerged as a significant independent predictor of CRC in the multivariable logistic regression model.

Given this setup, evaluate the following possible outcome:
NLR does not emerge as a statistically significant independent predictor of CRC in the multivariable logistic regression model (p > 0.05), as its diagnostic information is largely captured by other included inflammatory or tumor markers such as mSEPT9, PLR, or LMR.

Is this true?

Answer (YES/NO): YES